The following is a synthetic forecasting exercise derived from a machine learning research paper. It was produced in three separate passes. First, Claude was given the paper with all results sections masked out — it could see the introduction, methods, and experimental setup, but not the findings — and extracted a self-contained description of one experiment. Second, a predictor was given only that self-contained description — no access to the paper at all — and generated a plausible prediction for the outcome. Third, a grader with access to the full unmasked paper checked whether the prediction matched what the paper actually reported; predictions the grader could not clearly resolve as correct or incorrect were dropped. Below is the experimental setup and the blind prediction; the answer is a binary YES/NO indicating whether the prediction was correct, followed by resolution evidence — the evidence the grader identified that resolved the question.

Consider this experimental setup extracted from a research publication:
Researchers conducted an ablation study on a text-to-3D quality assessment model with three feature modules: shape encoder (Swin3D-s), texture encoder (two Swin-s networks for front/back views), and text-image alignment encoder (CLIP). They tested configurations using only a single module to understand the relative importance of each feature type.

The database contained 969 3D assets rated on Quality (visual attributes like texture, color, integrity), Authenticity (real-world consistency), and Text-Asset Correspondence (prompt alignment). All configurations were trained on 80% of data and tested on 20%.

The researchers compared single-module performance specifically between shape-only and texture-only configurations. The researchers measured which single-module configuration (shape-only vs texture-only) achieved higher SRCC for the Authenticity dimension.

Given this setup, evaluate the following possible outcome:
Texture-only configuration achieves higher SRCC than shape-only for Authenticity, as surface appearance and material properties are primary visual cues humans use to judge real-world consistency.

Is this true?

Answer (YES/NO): YES